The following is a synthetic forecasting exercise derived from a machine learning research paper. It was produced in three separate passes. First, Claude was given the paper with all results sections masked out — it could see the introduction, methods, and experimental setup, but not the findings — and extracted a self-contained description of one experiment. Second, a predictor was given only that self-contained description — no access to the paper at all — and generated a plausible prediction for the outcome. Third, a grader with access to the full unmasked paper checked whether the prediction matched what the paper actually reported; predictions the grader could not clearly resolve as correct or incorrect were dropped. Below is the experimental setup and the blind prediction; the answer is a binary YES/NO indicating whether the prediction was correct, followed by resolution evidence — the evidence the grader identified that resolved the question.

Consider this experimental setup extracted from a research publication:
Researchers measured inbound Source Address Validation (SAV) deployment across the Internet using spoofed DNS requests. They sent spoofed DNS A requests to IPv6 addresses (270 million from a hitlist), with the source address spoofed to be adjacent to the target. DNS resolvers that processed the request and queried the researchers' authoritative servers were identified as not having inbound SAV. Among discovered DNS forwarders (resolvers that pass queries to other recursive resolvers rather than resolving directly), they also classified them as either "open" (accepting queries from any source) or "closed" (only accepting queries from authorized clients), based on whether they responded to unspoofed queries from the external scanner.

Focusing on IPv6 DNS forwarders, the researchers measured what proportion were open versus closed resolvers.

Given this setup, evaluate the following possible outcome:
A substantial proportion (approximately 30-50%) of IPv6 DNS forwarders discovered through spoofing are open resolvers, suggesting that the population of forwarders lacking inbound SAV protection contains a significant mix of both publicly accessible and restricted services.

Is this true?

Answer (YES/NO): NO